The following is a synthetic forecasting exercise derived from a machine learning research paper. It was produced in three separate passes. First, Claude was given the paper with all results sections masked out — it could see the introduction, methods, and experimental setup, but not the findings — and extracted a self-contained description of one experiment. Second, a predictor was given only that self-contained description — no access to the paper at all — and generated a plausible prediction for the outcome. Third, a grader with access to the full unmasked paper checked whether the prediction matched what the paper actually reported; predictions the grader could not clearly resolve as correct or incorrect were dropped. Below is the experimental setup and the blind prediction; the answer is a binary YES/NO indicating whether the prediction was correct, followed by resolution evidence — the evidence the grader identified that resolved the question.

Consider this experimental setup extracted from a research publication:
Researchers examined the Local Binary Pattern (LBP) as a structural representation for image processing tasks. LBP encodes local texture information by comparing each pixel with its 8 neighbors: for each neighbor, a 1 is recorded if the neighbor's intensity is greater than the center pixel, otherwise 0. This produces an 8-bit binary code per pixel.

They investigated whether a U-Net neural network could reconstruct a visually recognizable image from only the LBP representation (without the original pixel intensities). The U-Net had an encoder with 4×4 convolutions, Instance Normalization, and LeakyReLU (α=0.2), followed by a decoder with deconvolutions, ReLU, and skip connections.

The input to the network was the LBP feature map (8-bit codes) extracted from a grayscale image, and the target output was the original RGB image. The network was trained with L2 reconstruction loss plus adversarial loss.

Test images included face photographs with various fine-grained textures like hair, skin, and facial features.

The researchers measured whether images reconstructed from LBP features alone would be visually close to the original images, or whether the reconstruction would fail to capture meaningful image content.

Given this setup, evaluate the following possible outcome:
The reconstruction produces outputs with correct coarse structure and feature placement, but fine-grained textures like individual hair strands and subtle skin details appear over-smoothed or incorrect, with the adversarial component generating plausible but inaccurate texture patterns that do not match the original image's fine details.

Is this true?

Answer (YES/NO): NO